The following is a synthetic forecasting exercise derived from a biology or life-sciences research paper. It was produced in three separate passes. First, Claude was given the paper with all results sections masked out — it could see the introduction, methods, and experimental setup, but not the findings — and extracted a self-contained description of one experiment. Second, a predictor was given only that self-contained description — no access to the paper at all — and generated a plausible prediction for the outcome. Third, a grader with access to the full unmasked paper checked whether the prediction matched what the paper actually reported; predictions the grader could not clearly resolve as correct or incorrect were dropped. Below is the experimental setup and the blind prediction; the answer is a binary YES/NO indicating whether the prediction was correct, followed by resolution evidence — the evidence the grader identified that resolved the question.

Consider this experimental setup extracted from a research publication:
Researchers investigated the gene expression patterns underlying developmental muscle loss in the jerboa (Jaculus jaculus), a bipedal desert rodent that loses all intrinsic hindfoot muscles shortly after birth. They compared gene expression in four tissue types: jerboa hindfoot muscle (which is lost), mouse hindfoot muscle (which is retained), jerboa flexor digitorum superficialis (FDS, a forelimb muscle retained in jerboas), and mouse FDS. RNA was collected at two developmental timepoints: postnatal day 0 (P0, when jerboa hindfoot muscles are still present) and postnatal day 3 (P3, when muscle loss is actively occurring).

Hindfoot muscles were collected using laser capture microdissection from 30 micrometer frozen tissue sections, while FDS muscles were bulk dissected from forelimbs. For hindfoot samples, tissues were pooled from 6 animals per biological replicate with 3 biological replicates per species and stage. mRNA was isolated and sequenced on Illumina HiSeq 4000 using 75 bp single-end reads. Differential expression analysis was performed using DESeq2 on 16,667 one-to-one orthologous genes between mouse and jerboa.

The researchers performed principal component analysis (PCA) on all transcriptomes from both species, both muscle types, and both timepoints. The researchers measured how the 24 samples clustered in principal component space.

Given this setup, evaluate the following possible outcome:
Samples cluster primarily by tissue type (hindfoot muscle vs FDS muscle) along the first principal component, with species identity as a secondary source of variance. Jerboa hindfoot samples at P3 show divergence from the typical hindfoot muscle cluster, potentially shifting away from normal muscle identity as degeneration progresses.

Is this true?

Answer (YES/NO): NO